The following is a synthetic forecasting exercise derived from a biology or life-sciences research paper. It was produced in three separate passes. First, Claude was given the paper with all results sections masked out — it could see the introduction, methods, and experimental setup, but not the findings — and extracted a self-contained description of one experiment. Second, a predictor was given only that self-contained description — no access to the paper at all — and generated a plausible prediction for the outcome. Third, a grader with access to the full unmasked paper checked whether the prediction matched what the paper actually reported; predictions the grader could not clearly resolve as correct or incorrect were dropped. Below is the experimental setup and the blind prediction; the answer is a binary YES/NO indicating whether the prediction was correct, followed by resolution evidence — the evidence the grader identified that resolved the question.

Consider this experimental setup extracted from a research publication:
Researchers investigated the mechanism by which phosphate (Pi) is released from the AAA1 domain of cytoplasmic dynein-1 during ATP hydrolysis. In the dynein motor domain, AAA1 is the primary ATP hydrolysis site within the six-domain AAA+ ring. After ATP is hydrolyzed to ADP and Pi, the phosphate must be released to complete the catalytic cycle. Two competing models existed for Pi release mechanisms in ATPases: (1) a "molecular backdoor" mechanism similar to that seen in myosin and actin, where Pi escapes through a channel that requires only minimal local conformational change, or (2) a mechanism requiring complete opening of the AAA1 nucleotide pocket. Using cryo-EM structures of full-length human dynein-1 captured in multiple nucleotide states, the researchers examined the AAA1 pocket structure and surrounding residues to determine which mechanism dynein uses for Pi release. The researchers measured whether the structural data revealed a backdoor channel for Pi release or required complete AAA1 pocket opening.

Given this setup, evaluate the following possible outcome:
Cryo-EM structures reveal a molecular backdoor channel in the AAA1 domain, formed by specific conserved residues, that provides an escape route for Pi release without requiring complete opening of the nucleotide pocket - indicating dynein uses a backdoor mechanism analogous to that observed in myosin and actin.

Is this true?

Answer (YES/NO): YES